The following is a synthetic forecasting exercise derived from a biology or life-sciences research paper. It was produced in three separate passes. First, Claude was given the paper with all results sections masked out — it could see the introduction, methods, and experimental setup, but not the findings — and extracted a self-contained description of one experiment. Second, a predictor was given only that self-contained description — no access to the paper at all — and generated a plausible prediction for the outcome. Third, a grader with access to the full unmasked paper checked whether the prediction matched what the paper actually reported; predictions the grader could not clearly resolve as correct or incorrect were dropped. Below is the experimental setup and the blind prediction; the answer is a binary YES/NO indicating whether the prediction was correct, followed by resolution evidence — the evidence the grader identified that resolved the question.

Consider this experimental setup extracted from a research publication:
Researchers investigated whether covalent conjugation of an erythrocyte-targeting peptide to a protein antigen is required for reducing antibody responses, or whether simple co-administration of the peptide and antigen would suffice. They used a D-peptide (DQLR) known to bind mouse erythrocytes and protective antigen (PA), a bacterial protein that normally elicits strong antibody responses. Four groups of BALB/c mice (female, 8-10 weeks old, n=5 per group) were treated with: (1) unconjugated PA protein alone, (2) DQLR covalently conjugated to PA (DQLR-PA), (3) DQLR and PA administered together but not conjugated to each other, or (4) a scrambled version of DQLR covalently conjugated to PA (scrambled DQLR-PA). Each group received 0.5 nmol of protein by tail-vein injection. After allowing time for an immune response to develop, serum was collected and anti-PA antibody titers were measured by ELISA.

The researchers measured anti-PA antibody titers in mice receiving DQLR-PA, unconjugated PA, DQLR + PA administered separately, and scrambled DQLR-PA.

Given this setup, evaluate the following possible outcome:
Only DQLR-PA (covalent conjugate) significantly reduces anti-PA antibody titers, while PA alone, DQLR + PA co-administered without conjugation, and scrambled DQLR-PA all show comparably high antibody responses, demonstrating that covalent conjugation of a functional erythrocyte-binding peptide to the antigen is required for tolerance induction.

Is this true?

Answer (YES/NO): YES